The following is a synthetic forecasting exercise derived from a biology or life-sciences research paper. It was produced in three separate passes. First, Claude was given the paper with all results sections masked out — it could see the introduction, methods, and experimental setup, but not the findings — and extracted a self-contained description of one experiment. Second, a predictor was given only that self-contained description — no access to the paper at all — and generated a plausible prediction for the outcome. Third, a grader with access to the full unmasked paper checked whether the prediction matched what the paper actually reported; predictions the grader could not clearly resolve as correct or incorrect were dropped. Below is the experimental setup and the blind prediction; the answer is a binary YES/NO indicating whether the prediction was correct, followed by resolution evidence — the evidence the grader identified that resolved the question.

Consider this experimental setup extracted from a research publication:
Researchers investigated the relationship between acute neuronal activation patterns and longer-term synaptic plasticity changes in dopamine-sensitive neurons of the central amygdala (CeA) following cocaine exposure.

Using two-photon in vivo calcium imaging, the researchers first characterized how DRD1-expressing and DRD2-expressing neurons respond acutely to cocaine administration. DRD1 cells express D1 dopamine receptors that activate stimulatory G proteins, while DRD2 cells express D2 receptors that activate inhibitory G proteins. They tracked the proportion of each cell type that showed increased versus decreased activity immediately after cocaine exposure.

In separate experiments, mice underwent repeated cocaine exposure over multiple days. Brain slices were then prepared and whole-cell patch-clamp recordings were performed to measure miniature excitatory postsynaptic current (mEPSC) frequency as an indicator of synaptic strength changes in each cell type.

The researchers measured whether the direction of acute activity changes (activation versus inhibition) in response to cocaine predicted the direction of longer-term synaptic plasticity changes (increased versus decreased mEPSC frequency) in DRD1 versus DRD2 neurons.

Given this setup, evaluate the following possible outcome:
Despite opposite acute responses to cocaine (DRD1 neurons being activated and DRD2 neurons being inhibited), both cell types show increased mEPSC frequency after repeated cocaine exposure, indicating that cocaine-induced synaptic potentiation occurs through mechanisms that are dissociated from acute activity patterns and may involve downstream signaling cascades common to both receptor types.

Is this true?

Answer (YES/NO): NO